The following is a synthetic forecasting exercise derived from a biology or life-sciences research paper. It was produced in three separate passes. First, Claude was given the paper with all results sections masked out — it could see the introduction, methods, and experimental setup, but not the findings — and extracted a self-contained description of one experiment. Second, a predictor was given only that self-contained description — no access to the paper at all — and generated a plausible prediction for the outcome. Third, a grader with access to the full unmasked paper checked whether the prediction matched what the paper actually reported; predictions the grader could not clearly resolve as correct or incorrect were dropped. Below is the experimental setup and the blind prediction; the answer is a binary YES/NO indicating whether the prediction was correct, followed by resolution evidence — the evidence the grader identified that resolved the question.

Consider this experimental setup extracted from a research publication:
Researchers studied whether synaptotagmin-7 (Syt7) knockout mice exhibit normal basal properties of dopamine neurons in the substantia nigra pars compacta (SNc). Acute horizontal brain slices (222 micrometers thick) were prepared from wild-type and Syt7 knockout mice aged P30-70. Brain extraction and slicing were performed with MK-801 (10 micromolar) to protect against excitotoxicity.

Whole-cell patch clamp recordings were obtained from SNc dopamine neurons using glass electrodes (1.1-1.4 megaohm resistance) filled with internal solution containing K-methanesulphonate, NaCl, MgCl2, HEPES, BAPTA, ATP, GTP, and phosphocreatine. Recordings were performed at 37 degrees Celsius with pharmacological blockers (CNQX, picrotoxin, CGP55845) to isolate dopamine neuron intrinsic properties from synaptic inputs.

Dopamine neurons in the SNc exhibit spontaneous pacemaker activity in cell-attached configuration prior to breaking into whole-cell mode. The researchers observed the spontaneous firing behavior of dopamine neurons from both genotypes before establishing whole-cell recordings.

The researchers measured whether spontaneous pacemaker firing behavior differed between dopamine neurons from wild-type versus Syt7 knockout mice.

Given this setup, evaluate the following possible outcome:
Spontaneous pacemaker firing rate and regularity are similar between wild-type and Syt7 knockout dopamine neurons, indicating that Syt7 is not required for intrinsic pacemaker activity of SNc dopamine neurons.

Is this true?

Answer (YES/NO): YES